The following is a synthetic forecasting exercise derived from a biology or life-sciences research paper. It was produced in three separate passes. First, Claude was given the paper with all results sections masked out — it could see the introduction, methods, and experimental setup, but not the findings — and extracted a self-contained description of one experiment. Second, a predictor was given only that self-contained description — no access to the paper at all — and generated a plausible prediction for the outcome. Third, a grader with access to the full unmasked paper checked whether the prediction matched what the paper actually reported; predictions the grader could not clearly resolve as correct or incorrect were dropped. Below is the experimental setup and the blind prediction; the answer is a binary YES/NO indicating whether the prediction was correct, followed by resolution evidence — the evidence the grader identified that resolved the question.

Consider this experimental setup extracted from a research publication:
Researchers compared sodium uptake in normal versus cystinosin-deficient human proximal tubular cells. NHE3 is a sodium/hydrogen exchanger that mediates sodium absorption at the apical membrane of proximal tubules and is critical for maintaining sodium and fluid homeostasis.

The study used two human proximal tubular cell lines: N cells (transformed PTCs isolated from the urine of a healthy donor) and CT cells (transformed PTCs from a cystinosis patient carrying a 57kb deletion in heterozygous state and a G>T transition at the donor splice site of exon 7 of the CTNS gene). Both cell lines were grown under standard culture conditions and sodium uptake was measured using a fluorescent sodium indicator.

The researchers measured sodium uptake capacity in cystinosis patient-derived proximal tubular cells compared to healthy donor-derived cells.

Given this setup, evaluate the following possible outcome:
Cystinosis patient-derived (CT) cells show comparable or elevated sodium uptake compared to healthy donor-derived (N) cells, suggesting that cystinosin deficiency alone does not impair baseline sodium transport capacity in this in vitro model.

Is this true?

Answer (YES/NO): NO